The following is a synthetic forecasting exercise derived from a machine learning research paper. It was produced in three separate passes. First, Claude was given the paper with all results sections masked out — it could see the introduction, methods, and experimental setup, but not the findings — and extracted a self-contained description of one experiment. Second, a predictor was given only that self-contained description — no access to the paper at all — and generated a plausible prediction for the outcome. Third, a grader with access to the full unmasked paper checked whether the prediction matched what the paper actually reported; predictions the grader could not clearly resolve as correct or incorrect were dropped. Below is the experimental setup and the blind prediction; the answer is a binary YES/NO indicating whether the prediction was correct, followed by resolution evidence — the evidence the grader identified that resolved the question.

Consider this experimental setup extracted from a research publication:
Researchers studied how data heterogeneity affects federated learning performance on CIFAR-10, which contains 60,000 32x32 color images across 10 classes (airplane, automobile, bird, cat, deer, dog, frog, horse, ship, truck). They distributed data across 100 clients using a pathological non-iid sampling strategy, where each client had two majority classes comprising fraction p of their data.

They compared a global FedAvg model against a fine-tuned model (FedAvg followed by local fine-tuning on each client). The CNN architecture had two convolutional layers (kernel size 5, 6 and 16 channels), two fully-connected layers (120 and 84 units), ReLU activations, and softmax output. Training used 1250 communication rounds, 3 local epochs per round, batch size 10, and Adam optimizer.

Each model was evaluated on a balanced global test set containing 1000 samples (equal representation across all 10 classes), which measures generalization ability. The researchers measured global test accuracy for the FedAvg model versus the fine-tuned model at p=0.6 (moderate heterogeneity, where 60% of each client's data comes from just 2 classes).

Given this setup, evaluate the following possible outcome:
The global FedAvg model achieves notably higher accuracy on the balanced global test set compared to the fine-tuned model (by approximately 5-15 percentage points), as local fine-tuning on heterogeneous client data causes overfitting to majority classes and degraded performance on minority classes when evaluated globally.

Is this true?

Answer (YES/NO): NO